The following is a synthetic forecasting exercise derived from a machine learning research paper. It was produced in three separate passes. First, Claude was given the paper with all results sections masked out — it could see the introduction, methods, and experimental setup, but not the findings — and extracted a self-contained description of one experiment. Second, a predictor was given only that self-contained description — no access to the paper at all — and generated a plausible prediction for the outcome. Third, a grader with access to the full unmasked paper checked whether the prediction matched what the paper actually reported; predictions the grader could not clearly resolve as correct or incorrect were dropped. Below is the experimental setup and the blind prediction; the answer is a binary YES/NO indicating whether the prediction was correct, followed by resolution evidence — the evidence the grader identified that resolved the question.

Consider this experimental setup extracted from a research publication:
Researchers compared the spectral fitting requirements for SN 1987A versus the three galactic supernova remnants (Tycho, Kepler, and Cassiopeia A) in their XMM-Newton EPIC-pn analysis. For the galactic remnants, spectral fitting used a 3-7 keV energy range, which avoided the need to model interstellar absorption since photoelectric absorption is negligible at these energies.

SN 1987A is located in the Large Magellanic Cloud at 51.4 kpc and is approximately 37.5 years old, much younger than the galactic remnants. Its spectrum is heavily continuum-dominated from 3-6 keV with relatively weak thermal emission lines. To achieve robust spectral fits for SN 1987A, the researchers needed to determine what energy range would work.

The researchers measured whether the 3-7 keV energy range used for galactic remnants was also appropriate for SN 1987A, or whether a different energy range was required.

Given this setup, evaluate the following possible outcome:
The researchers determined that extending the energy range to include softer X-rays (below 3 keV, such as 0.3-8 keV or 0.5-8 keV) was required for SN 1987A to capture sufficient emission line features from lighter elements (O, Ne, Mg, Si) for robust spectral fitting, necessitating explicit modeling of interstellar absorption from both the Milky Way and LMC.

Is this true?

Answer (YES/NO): NO